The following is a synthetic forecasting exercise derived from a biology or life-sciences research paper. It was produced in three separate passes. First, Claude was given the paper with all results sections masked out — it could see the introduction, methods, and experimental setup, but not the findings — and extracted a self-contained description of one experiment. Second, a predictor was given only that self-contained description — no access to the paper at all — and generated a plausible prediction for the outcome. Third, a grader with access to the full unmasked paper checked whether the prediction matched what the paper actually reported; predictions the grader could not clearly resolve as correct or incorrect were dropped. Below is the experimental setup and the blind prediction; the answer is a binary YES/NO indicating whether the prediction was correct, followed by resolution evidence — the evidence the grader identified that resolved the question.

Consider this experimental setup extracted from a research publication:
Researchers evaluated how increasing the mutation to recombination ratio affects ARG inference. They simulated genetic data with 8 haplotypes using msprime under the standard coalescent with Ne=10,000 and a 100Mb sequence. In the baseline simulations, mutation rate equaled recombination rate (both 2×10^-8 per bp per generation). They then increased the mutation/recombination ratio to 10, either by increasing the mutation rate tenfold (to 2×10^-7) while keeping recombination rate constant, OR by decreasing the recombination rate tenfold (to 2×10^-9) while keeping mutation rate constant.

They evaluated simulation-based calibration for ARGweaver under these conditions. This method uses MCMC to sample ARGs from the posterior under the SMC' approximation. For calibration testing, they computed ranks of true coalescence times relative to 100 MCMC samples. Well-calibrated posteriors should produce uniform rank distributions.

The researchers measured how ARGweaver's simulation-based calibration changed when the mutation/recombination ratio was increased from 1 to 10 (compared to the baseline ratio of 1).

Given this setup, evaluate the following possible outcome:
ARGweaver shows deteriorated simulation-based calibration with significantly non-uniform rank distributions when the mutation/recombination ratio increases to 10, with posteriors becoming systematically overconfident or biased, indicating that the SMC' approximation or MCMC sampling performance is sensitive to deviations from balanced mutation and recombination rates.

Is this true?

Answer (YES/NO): YES